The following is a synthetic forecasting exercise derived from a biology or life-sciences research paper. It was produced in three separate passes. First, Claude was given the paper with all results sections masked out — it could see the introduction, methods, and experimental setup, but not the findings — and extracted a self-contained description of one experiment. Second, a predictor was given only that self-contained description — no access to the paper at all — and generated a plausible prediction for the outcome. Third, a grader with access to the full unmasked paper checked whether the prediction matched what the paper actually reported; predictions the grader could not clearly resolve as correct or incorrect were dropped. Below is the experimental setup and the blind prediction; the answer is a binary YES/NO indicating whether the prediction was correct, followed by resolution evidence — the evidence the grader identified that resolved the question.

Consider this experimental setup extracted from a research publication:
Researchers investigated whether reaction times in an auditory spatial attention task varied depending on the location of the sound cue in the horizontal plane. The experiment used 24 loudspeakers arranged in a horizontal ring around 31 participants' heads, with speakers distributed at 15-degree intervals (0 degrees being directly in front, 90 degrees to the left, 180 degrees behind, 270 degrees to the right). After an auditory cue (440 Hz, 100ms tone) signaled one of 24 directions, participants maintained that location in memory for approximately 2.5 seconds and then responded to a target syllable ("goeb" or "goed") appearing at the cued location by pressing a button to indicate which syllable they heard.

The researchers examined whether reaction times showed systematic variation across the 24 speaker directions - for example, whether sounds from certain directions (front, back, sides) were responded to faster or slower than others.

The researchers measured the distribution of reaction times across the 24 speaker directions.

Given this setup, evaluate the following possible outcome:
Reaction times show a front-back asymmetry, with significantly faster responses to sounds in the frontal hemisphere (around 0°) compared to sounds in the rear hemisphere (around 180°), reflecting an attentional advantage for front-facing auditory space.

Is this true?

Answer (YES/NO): NO